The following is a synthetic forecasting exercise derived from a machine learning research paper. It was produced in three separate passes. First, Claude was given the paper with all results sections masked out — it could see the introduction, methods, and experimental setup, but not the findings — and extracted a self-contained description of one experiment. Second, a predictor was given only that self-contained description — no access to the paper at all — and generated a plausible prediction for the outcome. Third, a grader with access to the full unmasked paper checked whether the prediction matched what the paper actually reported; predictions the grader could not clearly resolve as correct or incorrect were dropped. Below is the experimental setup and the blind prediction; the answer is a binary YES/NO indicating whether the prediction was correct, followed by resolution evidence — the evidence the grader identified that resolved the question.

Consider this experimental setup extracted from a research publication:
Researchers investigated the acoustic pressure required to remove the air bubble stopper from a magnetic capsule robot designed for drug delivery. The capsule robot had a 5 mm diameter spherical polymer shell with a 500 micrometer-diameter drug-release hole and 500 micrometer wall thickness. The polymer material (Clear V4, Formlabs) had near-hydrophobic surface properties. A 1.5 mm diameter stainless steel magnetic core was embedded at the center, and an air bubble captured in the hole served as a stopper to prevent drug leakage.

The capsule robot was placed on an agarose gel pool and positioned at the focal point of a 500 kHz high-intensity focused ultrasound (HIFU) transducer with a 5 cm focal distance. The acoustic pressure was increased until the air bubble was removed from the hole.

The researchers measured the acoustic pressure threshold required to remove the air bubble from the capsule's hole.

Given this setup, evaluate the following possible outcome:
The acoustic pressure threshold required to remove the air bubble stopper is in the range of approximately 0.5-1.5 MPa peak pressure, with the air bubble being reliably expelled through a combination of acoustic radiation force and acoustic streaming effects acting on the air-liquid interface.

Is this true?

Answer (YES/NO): YES